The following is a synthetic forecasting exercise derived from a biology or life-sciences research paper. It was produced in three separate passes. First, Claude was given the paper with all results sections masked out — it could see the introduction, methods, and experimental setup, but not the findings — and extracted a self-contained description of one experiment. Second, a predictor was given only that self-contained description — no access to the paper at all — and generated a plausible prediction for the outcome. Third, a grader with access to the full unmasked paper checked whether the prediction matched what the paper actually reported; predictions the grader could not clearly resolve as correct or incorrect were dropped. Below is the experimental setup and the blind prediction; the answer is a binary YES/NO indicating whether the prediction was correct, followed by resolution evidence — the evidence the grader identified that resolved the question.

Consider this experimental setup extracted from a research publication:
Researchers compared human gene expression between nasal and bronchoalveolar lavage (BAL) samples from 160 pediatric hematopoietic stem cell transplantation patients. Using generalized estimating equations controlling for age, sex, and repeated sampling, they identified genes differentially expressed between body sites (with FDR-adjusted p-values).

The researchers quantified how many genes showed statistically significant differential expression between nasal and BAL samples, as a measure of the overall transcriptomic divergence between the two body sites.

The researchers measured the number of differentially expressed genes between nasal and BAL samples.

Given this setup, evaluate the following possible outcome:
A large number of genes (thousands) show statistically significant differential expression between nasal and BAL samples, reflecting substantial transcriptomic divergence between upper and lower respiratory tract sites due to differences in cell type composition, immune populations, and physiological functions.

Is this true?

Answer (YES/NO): YES